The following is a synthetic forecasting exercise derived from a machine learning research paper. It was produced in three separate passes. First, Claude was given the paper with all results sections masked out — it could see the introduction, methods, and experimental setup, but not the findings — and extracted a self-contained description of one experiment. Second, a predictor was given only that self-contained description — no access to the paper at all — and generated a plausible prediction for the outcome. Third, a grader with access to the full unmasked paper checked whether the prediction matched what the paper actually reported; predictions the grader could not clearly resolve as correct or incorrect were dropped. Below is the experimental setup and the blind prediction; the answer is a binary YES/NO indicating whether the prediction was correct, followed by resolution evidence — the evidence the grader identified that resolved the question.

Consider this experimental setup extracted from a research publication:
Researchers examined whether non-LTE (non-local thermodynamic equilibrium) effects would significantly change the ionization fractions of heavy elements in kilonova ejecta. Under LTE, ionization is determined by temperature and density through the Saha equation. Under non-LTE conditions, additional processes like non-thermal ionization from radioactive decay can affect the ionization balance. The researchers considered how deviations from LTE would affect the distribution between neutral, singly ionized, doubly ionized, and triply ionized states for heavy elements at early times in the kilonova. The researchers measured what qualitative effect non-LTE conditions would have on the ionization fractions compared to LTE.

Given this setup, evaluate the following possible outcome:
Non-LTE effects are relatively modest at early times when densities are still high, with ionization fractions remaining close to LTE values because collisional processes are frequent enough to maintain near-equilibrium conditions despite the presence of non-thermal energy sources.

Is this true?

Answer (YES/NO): NO